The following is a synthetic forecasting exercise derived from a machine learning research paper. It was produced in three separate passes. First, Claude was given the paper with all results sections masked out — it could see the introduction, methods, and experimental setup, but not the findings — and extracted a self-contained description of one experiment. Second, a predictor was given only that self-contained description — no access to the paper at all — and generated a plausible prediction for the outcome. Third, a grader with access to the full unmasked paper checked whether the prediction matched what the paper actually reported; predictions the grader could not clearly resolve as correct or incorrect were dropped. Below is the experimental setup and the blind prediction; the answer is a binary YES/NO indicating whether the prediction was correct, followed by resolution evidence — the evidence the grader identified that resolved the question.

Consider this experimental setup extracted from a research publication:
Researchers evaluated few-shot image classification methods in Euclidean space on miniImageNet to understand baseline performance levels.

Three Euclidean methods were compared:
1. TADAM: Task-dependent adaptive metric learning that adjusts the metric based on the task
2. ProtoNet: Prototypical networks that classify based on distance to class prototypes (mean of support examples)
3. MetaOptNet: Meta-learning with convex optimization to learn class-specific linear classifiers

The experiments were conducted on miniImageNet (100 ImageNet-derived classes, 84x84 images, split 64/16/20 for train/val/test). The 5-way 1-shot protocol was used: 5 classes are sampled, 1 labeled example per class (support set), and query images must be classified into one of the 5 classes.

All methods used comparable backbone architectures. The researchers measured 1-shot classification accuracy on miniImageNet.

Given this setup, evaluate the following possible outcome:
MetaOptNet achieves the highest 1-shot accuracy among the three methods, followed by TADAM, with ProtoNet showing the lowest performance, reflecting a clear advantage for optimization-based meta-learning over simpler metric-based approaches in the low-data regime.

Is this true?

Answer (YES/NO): NO